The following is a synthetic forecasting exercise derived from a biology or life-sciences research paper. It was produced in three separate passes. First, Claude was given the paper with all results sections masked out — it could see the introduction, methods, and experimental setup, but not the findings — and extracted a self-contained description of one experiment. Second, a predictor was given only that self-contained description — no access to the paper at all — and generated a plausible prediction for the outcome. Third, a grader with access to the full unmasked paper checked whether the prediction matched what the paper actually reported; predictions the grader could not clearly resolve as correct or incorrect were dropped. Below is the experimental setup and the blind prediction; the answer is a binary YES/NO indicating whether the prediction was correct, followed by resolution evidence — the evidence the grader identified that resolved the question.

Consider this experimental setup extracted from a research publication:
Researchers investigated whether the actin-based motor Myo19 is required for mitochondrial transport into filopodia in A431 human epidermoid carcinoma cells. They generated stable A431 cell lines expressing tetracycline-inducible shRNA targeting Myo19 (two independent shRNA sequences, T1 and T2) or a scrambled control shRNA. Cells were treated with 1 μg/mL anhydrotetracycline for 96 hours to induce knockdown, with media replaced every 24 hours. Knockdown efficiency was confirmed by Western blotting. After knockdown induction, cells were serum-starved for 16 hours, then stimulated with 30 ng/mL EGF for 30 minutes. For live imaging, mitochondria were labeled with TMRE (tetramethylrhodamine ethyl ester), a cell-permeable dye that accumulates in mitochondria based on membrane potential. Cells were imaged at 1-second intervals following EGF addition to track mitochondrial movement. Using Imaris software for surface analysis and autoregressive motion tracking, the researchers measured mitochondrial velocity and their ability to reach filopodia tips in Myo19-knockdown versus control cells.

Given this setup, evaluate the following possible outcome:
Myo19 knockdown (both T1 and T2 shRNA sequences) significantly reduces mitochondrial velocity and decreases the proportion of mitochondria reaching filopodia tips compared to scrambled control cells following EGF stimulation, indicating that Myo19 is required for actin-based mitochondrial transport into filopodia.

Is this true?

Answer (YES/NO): YES